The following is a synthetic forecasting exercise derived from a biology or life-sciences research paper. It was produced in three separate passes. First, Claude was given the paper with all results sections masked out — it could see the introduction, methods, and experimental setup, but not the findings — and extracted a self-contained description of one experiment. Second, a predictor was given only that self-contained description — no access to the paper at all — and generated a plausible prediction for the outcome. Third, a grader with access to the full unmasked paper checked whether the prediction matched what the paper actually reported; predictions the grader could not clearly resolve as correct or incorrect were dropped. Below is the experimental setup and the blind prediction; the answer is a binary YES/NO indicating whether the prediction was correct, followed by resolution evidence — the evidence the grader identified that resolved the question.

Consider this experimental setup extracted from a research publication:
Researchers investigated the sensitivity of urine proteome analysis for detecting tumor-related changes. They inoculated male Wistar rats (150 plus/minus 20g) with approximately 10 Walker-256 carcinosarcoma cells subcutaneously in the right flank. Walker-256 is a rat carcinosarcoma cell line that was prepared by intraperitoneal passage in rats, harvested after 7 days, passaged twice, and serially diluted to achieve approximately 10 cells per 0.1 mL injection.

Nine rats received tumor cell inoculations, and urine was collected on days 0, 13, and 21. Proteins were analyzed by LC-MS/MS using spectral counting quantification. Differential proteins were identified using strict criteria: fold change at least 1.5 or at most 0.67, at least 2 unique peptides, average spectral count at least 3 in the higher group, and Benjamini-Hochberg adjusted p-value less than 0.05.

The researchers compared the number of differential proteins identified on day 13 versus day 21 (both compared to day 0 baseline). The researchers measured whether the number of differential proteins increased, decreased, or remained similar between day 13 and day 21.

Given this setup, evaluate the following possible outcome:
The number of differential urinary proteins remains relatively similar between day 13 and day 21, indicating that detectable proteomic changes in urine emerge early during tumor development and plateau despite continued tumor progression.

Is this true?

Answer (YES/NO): NO